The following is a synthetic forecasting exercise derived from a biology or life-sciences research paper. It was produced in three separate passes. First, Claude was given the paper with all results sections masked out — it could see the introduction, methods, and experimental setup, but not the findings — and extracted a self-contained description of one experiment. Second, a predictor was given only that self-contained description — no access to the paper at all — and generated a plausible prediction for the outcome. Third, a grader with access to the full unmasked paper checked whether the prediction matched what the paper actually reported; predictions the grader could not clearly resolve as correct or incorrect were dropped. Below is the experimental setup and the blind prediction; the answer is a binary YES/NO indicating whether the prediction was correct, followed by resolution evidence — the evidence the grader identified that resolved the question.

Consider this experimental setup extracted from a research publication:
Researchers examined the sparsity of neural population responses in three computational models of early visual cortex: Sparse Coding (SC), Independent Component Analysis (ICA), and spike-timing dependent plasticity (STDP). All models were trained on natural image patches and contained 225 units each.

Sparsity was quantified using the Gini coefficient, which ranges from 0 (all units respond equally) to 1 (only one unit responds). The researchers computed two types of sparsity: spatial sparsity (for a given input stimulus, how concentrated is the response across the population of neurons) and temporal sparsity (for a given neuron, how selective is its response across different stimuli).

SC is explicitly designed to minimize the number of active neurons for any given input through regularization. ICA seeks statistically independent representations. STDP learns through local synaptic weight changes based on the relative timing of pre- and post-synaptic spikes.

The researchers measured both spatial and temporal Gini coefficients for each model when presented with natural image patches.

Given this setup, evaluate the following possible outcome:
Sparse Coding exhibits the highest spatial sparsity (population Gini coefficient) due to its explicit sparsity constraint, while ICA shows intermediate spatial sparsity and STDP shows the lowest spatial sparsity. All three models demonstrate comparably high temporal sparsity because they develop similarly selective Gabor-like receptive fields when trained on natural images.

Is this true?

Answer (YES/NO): NO